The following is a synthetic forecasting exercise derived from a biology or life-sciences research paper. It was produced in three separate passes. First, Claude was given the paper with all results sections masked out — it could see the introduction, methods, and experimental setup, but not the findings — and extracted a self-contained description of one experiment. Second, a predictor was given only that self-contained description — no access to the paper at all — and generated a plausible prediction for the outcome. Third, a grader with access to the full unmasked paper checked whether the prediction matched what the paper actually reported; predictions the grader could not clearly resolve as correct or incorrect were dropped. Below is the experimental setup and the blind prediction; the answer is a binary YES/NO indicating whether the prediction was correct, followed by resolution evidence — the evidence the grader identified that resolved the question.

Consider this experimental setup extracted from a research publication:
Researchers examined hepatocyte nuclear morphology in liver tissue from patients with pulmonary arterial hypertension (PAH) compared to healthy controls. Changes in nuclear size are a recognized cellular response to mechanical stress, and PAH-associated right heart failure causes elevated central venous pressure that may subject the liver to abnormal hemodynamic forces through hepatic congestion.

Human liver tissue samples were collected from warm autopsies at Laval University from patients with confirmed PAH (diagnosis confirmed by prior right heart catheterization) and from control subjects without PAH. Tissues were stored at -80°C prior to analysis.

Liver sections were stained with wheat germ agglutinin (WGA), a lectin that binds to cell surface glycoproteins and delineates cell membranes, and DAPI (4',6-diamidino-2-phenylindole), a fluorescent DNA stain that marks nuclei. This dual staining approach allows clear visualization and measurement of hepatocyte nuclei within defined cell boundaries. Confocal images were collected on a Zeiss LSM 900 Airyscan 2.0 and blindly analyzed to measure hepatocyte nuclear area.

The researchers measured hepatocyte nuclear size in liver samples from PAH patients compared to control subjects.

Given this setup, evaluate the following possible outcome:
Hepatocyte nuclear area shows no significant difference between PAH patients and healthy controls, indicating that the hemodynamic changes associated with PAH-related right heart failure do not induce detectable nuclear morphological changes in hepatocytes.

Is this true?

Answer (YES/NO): NO